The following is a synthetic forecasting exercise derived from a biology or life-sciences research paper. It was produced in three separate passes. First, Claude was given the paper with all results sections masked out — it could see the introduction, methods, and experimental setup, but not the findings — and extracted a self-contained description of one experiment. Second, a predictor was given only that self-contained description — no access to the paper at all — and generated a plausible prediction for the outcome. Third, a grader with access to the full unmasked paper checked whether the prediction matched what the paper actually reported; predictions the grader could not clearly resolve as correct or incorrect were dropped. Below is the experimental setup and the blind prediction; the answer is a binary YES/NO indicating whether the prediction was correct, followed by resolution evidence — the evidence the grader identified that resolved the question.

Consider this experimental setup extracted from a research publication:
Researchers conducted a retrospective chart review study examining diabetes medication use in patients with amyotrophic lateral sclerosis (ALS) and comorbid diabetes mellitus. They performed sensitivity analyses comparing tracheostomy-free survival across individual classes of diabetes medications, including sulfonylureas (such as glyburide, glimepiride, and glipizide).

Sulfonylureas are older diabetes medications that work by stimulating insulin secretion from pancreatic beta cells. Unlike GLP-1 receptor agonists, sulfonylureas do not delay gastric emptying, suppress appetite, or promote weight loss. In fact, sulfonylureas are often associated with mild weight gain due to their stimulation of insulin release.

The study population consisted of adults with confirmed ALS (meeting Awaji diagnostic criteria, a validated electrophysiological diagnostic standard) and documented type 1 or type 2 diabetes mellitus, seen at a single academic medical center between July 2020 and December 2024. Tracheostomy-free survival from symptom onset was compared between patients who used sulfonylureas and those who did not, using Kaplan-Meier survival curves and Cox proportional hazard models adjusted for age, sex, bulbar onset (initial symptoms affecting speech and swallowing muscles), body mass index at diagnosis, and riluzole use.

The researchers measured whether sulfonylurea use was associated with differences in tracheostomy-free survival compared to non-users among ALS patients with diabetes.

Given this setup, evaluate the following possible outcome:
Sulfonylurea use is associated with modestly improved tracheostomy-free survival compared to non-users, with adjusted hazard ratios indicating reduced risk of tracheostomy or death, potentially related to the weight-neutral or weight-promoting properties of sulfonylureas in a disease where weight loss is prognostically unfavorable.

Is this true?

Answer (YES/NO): NO